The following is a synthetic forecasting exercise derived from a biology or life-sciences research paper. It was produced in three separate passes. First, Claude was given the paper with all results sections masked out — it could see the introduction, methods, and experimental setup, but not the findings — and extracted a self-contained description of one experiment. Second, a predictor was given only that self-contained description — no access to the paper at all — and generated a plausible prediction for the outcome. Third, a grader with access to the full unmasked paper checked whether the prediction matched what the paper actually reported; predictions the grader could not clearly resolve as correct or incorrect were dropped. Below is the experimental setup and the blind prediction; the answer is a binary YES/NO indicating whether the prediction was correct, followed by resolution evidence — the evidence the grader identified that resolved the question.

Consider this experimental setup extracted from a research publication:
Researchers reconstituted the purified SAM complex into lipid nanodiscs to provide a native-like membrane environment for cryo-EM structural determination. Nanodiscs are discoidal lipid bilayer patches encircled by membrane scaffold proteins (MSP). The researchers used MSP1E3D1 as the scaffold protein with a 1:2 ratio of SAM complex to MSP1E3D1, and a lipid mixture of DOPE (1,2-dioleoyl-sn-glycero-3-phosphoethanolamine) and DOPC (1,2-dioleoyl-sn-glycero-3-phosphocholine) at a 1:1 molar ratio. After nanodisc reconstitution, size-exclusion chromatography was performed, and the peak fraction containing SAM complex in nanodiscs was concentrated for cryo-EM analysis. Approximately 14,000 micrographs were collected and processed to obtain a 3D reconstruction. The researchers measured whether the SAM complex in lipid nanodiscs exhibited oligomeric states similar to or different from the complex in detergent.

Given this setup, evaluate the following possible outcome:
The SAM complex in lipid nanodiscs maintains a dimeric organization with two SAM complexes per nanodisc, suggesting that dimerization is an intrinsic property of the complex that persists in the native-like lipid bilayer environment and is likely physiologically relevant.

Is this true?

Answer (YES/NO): NO